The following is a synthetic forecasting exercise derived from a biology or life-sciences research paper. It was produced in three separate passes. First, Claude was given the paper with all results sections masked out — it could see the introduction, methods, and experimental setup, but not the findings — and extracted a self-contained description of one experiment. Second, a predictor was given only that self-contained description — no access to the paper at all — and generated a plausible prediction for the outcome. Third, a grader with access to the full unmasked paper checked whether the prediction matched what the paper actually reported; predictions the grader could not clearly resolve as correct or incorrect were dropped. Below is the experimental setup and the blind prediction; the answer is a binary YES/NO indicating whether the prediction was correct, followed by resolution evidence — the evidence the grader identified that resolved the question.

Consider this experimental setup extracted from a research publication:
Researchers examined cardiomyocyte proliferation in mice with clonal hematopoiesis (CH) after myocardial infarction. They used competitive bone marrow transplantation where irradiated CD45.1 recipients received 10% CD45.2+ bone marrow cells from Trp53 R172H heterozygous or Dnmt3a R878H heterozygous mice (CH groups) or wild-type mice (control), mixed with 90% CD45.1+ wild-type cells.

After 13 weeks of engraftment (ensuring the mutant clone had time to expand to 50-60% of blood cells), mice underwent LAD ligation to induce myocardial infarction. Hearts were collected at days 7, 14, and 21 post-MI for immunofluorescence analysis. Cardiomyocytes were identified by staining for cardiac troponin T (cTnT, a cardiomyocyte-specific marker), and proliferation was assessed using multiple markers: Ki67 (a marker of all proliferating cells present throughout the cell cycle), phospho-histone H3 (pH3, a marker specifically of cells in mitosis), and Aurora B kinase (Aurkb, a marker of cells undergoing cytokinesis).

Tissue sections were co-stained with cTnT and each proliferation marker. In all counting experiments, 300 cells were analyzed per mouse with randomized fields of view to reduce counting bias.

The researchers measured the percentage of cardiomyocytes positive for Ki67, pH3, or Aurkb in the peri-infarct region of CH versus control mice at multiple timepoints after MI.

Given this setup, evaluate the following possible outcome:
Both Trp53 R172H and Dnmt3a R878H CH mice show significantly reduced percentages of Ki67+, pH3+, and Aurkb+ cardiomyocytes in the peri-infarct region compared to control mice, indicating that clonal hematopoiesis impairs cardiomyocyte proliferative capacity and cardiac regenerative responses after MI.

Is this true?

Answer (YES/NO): NO